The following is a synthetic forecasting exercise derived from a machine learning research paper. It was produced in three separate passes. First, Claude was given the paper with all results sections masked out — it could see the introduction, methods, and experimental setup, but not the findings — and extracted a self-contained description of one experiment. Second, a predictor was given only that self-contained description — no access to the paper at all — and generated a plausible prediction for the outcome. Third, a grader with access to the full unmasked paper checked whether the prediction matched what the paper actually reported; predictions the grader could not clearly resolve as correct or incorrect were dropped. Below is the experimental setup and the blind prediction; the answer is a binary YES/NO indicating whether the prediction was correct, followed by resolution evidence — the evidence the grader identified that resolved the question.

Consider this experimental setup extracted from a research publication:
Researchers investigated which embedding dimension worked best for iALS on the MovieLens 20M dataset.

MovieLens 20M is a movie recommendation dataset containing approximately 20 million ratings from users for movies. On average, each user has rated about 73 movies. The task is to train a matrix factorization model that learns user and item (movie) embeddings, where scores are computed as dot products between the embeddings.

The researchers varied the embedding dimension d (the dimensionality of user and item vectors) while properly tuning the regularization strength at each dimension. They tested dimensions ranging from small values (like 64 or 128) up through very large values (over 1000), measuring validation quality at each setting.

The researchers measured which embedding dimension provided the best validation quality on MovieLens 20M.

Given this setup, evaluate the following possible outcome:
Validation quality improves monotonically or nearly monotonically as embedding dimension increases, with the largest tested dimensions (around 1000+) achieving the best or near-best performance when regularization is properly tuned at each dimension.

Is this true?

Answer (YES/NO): YES